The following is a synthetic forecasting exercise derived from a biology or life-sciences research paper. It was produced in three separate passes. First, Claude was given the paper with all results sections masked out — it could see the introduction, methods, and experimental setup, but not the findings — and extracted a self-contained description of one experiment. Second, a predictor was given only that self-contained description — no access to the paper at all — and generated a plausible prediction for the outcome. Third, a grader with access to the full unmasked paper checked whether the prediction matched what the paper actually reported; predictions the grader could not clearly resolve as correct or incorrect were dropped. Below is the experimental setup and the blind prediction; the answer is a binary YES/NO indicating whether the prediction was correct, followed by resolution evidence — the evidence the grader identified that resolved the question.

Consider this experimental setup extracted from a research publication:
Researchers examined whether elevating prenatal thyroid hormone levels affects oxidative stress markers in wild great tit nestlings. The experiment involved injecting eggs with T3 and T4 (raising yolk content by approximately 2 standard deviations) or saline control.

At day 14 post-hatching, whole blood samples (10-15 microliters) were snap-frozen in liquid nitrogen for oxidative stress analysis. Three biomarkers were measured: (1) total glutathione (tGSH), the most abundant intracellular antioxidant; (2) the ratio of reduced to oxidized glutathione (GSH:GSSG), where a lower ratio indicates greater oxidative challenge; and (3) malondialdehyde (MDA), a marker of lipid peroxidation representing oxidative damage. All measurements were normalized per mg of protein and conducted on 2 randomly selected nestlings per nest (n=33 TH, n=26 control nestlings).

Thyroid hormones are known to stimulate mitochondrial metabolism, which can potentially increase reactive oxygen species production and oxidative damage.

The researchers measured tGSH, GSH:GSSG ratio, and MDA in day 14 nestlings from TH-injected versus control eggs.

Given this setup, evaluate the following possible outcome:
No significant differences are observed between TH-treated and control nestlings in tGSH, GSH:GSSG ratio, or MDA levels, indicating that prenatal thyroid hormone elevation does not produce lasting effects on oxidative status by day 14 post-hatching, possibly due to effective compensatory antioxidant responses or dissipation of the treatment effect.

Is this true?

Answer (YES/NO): YES